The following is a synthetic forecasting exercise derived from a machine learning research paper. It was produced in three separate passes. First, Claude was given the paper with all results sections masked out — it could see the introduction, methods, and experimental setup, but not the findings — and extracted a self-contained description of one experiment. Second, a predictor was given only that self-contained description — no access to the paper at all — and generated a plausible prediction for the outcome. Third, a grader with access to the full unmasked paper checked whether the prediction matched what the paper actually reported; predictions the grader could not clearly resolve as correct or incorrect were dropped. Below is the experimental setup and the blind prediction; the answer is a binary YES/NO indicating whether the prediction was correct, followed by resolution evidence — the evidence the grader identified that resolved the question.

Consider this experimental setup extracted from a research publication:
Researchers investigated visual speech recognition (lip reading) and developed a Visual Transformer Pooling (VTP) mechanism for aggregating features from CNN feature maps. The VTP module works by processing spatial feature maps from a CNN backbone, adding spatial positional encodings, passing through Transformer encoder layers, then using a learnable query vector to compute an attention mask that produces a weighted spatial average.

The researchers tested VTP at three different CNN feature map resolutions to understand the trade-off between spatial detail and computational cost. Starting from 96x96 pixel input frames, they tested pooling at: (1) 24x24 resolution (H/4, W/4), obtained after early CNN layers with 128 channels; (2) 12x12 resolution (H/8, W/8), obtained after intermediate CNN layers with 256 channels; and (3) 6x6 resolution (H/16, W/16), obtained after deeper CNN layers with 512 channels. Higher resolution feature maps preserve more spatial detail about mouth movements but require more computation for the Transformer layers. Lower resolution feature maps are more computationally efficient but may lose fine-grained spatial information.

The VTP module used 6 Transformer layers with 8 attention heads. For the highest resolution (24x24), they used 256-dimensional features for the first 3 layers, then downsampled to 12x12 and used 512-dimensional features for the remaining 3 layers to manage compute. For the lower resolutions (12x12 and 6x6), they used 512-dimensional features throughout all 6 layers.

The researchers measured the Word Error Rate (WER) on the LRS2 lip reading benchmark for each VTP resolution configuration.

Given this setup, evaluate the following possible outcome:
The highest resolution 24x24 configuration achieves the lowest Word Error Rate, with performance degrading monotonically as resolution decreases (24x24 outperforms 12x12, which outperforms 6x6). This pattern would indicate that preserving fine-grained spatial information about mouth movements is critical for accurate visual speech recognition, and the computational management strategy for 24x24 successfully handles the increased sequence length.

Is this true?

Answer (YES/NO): YES